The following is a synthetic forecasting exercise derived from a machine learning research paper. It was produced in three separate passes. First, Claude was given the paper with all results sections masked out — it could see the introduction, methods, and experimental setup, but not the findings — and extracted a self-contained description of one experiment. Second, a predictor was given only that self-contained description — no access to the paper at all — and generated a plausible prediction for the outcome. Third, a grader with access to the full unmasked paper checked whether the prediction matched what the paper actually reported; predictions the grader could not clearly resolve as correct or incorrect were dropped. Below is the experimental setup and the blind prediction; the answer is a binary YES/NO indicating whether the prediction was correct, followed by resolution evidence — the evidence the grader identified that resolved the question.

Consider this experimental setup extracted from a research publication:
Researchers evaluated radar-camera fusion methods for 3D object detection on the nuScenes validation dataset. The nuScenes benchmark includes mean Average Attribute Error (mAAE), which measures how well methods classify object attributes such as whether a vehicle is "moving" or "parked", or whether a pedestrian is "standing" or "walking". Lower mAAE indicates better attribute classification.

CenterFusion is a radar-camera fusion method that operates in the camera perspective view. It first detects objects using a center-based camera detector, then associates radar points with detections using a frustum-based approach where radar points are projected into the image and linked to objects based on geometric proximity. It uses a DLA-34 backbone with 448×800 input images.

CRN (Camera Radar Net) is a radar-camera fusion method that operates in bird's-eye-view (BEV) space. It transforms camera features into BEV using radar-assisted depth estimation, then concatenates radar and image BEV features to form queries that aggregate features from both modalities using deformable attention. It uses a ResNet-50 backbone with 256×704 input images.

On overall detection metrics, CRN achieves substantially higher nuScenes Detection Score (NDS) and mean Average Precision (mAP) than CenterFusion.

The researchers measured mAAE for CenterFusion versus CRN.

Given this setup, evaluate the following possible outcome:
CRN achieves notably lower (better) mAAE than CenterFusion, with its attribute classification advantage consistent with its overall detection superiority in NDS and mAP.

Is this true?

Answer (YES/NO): NO